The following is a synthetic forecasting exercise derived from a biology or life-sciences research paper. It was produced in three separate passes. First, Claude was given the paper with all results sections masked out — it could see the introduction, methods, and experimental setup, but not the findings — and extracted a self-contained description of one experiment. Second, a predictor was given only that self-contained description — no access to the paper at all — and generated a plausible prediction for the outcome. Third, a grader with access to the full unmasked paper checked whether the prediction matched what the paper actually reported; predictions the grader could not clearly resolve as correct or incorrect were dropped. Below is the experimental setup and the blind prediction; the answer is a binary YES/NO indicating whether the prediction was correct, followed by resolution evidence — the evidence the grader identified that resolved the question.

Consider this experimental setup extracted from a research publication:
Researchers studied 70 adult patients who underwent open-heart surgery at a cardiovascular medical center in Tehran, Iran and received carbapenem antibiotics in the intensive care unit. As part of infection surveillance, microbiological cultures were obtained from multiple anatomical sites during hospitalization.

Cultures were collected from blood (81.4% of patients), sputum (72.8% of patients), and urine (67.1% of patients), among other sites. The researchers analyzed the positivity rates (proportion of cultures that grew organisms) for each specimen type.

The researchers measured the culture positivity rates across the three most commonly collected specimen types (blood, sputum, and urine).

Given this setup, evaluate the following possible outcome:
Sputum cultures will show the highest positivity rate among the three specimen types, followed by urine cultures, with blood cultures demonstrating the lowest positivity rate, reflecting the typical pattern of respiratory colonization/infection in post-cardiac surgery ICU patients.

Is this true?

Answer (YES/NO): YES